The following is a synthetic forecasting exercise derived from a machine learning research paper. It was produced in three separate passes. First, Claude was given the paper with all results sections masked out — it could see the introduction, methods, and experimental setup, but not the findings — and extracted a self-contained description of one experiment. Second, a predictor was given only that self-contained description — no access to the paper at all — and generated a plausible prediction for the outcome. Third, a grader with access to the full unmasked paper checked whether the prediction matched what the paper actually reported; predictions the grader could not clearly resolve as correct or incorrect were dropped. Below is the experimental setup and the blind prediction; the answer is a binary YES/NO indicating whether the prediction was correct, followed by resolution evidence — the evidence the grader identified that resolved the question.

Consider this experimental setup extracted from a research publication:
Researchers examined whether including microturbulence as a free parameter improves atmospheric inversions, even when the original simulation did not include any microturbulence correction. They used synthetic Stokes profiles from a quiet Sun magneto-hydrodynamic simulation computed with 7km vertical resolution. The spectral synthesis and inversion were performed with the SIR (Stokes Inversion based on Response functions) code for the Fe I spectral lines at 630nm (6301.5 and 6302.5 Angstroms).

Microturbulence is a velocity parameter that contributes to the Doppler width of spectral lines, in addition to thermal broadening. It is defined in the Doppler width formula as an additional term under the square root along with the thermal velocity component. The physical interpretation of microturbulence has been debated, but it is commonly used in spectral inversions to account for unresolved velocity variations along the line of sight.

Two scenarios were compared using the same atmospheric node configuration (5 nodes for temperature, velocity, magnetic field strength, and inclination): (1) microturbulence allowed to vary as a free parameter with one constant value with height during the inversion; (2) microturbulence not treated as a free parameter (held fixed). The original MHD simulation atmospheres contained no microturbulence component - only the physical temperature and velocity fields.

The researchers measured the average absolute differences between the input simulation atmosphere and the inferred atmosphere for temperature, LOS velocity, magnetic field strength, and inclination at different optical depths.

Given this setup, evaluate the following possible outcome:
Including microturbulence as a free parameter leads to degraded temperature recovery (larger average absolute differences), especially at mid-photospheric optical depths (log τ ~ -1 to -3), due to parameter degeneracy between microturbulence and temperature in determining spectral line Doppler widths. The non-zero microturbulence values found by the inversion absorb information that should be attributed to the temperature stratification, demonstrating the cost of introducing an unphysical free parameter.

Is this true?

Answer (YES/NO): NO